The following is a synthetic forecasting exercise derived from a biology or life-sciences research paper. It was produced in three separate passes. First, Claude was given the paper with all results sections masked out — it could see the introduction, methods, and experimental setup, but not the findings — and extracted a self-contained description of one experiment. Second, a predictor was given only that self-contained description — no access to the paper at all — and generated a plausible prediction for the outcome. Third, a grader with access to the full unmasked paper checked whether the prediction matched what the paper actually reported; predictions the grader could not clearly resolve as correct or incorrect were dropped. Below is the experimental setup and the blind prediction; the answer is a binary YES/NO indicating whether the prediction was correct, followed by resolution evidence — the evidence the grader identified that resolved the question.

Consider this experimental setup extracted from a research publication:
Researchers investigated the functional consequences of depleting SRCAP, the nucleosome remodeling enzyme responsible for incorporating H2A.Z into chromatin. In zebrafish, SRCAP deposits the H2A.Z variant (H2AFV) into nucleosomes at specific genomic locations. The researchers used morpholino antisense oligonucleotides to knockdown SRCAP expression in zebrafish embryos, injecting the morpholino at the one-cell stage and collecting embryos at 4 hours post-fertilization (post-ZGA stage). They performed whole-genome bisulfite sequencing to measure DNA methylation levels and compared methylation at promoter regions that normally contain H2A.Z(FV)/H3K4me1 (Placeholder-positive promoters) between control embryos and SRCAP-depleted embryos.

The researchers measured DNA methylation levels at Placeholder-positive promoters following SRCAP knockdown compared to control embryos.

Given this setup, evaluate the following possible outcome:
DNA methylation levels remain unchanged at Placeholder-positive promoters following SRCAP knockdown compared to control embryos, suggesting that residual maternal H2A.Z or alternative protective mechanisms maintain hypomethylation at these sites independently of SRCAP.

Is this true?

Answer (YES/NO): NO